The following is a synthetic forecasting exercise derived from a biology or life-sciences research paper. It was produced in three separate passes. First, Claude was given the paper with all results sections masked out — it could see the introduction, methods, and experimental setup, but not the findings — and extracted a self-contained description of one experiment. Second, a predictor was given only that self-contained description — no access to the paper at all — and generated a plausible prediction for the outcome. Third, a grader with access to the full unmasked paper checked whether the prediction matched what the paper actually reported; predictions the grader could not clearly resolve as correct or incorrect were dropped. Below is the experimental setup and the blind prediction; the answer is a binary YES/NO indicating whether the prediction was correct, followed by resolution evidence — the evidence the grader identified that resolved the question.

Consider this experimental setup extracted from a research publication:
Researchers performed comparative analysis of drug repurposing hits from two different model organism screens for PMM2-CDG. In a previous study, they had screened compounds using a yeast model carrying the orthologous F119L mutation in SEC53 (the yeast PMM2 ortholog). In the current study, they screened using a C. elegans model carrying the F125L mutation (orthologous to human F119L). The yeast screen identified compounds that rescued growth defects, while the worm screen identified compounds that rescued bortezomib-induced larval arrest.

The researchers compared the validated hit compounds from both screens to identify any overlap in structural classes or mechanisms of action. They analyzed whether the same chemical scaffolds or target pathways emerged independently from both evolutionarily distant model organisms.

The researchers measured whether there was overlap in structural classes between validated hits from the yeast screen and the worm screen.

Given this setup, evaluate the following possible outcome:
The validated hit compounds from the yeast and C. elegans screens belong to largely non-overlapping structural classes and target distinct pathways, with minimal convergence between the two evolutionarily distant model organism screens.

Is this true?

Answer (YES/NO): NO